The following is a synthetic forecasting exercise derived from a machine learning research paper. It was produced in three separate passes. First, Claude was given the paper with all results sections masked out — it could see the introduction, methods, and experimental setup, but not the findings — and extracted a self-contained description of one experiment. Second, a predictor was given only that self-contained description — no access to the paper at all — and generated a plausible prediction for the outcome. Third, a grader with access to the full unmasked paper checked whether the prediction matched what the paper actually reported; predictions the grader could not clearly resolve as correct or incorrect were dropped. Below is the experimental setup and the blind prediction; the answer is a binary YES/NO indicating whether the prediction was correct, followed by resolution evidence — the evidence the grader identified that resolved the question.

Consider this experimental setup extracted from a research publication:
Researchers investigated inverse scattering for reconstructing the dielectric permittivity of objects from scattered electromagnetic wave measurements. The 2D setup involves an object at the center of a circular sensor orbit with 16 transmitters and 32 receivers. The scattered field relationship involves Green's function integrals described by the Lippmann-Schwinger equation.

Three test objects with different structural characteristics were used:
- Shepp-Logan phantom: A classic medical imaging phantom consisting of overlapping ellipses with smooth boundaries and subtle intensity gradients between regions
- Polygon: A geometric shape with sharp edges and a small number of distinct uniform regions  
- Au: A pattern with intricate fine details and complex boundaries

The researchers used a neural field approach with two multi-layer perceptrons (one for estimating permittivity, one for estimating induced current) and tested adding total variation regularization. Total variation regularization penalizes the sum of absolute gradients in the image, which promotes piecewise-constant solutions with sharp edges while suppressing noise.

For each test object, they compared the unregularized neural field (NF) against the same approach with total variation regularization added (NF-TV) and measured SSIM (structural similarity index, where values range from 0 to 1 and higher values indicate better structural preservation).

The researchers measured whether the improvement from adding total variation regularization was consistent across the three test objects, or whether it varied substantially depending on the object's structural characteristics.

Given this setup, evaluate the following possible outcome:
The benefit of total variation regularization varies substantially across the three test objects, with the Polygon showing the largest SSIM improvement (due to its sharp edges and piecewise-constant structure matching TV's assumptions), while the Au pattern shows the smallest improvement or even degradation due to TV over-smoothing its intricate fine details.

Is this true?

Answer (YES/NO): NO